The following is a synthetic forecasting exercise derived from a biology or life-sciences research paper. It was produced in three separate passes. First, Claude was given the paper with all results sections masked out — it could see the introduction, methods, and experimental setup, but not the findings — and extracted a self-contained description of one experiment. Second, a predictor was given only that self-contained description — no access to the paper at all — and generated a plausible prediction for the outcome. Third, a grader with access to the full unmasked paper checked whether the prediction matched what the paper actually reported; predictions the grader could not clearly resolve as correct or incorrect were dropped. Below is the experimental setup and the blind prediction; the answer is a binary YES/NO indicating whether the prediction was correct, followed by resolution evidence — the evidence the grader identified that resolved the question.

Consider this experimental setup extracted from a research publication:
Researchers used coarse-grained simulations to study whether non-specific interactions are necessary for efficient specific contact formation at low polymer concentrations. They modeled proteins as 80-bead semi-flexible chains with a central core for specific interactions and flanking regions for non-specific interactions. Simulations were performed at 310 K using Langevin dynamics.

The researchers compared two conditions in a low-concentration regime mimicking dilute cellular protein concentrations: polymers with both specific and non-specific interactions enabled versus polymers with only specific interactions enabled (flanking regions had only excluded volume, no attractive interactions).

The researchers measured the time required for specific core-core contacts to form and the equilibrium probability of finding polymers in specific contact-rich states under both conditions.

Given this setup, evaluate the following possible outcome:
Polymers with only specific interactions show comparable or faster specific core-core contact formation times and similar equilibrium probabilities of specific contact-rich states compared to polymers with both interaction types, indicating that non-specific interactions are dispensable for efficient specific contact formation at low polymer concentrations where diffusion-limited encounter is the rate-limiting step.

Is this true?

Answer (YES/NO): NO